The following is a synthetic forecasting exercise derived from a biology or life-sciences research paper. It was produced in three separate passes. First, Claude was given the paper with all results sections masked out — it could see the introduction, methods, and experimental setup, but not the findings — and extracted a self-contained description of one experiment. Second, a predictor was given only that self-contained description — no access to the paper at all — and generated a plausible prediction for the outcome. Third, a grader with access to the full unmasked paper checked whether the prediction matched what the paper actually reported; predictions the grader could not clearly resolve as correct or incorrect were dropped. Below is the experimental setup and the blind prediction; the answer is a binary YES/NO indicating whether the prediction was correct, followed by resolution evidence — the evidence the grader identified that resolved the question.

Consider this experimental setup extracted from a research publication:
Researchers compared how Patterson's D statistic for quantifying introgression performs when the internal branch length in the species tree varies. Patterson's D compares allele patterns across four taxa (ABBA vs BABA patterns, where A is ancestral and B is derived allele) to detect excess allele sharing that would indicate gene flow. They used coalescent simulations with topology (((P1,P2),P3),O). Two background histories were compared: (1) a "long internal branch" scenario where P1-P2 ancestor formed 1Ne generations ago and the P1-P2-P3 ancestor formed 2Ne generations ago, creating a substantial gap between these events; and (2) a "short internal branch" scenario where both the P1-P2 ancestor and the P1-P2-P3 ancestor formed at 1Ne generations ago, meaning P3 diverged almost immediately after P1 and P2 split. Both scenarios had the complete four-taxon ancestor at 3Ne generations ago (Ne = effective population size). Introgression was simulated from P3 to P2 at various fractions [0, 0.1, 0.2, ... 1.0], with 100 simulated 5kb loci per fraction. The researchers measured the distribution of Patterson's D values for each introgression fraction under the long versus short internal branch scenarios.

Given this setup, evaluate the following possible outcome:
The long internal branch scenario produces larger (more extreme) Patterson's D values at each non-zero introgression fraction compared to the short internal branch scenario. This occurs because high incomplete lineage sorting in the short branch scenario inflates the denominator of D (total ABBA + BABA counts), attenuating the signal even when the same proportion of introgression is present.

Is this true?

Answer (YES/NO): YES